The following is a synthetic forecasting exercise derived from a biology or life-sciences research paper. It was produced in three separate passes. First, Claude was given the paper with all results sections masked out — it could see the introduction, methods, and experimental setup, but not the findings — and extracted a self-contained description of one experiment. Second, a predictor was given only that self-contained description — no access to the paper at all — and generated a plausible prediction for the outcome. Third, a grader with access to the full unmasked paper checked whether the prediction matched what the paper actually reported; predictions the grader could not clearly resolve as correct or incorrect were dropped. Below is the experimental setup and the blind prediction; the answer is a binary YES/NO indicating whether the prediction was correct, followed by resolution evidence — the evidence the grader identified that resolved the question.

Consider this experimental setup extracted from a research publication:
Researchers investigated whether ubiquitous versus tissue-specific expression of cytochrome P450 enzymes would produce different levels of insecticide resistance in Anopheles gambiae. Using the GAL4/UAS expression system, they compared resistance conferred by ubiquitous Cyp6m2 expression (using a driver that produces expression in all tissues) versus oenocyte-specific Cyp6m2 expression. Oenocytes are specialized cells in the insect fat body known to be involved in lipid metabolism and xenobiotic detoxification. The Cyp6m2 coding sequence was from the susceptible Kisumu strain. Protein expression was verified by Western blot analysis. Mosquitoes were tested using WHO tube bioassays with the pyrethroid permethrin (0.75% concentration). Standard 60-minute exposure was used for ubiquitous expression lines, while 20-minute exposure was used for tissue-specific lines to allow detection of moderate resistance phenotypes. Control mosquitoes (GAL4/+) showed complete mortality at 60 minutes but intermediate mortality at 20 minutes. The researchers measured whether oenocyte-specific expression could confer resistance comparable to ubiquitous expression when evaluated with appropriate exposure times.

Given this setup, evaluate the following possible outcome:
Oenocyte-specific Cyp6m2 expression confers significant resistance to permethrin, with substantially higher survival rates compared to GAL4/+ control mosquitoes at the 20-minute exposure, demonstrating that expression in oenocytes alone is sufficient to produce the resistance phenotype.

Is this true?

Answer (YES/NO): NO